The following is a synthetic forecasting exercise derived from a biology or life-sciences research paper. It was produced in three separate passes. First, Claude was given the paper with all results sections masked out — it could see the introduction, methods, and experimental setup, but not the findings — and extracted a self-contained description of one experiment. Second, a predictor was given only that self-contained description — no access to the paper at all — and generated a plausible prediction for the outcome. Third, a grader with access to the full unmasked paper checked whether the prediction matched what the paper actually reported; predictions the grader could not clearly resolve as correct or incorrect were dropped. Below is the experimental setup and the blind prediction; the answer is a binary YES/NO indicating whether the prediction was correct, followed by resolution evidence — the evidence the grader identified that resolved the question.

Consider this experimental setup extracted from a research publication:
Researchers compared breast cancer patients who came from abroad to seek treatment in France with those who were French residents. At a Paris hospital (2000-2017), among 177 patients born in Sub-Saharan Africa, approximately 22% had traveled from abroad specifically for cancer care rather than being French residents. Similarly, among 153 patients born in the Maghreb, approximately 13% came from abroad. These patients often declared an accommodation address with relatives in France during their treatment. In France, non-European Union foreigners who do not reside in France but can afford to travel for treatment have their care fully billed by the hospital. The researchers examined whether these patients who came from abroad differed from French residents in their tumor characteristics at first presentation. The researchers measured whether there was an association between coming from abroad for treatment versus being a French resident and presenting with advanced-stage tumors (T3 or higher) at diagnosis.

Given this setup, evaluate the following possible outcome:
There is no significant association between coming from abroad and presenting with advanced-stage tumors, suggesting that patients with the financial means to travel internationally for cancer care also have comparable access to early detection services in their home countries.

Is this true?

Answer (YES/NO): NO